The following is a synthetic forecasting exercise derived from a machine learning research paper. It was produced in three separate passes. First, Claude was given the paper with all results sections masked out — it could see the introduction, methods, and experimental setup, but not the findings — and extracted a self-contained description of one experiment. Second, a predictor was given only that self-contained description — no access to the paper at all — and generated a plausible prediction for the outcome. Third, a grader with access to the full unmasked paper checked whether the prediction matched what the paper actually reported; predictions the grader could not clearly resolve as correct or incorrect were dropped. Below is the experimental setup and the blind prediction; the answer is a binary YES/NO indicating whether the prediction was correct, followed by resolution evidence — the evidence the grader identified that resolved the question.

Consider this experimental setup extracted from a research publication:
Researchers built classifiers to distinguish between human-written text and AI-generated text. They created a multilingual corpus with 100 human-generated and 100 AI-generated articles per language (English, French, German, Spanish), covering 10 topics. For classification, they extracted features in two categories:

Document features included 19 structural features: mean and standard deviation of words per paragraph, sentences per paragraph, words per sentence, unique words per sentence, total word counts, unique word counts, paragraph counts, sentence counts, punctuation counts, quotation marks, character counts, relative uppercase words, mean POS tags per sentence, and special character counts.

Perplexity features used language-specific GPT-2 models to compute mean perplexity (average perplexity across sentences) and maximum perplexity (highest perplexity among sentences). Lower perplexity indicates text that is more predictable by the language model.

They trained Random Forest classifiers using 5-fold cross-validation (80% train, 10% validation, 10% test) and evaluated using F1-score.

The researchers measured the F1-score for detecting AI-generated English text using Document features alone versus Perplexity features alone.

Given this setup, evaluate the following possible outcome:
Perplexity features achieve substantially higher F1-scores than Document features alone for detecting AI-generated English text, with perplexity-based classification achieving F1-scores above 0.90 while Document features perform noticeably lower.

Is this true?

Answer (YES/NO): NO